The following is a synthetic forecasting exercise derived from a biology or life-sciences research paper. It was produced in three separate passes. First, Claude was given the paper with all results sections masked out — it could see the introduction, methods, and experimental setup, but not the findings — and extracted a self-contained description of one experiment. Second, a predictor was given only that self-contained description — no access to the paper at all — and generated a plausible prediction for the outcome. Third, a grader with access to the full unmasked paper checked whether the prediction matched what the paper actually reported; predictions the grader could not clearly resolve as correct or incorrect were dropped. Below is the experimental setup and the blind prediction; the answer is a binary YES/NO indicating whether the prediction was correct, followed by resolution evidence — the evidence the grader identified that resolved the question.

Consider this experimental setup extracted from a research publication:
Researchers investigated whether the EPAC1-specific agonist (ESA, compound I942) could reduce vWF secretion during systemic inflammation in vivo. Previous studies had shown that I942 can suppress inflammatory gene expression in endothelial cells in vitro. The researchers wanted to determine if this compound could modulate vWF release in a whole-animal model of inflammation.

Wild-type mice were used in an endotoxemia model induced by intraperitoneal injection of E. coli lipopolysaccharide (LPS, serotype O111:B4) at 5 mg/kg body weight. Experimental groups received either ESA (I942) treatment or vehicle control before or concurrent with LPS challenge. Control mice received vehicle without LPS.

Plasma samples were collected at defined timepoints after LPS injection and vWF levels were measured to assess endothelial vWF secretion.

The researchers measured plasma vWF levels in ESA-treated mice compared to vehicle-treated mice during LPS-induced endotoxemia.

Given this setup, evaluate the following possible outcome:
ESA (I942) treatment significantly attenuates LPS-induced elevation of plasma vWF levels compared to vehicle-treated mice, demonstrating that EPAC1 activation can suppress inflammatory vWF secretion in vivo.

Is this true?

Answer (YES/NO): YES